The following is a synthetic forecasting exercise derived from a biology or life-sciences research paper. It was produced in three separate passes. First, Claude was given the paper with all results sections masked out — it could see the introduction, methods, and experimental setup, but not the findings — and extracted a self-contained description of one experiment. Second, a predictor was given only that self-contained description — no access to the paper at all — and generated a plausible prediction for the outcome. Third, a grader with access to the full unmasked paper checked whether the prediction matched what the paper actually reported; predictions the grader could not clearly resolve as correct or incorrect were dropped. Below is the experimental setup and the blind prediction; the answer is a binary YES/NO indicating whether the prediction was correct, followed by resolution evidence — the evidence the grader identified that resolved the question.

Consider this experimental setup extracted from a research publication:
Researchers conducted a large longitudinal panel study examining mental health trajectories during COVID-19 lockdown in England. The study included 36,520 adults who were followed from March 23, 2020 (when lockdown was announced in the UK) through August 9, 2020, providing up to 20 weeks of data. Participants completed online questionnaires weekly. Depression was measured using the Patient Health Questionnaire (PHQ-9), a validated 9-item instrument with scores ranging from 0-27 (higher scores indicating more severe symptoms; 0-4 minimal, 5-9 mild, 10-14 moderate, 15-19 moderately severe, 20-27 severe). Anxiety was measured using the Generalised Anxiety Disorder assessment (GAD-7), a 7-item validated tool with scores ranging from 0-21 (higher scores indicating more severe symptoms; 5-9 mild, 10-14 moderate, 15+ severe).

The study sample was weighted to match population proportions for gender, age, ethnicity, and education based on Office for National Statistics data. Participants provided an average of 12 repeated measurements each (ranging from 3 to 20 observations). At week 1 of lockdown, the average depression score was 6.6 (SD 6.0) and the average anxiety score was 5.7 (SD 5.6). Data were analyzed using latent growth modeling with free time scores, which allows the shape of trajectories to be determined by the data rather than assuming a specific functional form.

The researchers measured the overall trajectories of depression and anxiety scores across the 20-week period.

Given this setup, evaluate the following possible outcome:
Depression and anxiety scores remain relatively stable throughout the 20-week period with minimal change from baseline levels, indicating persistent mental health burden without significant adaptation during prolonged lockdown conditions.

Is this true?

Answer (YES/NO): NO